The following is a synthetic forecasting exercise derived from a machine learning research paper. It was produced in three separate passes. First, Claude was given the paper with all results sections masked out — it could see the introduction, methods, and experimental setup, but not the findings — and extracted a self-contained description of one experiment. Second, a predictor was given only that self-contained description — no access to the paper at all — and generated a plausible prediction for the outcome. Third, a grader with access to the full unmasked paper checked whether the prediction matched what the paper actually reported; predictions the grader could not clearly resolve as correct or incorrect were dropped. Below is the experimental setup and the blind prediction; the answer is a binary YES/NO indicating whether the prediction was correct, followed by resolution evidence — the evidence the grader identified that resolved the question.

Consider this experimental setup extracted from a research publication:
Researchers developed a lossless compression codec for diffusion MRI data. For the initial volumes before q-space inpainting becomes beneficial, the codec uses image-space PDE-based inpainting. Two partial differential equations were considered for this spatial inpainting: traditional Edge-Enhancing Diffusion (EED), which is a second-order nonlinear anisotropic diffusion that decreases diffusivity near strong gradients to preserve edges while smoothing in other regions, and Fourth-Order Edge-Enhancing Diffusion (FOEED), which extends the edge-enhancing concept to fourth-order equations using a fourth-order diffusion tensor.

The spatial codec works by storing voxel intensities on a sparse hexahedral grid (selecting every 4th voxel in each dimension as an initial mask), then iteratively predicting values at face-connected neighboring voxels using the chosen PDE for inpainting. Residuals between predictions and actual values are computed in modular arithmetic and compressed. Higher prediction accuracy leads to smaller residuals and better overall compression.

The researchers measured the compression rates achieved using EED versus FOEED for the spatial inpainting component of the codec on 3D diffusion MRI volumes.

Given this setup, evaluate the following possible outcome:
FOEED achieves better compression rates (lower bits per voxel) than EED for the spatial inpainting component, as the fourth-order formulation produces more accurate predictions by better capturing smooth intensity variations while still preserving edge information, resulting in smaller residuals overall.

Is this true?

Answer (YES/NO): YES